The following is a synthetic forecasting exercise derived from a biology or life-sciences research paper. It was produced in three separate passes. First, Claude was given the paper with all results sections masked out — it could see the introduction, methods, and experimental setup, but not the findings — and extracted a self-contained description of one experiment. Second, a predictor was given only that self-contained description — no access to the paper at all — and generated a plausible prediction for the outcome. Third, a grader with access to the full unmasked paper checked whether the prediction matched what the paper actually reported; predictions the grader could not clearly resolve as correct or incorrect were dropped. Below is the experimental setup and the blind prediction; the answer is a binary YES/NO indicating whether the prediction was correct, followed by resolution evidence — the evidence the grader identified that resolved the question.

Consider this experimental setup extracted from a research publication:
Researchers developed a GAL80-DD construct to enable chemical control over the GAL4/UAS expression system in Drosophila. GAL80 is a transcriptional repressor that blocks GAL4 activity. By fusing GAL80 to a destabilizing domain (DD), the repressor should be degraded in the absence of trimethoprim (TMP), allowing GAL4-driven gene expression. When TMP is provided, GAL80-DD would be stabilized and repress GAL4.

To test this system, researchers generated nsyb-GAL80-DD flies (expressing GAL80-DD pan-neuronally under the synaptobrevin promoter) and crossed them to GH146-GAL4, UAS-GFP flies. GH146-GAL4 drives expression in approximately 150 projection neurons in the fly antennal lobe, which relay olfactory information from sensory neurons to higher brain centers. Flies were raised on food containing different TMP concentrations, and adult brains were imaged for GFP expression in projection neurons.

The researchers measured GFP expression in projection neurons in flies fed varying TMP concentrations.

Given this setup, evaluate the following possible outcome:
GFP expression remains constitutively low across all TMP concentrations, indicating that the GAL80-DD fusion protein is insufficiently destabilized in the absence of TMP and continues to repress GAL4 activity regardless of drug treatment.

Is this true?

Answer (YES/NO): NO